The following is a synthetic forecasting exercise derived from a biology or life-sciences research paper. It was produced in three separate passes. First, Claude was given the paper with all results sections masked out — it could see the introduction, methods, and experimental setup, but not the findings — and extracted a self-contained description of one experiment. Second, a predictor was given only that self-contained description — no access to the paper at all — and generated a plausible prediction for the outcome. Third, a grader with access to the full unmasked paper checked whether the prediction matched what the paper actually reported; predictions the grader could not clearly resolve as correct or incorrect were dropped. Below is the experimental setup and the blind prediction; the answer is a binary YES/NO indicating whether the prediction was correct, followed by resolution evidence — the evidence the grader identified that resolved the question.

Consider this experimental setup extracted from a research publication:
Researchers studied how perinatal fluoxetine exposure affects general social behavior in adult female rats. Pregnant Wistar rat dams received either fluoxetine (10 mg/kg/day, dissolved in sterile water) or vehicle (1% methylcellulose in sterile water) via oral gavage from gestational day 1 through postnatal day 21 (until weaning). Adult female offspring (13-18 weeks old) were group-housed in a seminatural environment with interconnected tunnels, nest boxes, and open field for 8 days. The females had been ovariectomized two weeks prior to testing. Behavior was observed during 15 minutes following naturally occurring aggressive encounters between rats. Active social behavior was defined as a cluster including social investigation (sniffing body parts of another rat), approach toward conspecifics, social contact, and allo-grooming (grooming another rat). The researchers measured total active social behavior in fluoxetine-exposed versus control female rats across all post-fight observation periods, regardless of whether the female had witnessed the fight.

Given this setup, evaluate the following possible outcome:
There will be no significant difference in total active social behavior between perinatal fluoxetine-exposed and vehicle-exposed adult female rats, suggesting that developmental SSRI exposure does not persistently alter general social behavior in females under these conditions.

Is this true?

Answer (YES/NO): YES